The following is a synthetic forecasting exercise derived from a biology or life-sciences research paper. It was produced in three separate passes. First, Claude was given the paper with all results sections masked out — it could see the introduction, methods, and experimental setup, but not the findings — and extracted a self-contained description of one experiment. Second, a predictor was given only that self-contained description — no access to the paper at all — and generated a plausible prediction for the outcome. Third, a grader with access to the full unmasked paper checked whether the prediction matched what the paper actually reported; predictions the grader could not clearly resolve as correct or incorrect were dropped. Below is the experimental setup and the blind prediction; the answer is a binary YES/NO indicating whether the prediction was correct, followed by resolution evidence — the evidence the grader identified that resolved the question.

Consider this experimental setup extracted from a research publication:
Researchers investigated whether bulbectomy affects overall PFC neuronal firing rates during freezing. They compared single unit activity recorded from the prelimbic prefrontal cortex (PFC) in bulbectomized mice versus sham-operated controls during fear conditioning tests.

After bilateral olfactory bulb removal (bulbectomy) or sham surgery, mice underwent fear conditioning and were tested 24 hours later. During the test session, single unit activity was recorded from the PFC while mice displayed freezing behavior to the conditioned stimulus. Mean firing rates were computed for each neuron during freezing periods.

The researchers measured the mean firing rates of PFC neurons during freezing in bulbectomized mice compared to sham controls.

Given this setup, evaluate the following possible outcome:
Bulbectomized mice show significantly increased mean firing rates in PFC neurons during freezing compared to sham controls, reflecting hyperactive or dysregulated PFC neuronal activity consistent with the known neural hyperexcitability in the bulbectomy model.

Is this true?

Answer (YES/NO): NO